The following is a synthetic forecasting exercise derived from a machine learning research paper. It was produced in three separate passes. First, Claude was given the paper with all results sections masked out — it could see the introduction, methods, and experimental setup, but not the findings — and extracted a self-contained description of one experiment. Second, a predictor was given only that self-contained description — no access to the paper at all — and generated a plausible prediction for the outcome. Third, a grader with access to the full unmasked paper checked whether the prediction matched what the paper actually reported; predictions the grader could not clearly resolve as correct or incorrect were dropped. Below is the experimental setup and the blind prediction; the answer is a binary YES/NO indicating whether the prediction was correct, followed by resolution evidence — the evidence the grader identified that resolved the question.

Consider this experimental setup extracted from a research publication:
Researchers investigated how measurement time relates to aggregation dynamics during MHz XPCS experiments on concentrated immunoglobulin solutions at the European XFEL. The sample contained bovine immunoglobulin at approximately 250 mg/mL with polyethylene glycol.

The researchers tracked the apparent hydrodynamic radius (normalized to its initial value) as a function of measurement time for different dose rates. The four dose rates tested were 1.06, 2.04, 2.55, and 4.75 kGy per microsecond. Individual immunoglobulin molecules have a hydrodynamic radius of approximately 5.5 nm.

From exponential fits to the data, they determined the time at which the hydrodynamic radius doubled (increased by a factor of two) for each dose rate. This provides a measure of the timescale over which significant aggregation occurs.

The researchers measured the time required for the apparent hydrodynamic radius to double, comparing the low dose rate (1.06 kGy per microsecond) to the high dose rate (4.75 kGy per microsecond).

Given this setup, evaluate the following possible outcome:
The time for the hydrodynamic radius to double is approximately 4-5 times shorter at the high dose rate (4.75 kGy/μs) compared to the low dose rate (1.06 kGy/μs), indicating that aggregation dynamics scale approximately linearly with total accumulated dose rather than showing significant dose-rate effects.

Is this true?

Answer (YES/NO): NO